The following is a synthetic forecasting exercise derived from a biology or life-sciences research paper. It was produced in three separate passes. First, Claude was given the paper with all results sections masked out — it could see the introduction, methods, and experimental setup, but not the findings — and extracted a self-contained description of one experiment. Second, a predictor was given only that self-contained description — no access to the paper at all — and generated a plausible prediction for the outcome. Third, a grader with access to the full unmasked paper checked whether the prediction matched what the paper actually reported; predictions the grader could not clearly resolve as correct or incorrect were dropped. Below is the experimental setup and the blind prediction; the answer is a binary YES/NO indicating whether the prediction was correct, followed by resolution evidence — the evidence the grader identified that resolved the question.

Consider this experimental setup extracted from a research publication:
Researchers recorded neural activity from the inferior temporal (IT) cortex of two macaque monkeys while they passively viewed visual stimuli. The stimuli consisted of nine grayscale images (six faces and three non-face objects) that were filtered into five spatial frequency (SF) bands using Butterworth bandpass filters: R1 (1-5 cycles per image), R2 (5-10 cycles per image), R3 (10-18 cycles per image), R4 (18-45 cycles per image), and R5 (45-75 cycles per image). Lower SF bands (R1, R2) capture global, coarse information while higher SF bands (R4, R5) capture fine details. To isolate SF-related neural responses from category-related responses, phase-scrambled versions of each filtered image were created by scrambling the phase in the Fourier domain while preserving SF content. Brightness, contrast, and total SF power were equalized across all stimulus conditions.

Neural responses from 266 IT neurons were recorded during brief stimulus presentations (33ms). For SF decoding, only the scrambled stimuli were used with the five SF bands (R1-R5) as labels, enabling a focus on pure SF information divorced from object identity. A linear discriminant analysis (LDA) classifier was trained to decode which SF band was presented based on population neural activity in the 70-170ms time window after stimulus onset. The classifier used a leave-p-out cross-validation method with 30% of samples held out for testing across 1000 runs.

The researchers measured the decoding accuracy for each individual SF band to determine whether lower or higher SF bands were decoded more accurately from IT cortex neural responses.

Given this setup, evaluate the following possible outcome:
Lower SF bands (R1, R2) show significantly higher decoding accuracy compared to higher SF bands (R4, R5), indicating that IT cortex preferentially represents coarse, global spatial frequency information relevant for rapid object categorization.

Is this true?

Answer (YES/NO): YES